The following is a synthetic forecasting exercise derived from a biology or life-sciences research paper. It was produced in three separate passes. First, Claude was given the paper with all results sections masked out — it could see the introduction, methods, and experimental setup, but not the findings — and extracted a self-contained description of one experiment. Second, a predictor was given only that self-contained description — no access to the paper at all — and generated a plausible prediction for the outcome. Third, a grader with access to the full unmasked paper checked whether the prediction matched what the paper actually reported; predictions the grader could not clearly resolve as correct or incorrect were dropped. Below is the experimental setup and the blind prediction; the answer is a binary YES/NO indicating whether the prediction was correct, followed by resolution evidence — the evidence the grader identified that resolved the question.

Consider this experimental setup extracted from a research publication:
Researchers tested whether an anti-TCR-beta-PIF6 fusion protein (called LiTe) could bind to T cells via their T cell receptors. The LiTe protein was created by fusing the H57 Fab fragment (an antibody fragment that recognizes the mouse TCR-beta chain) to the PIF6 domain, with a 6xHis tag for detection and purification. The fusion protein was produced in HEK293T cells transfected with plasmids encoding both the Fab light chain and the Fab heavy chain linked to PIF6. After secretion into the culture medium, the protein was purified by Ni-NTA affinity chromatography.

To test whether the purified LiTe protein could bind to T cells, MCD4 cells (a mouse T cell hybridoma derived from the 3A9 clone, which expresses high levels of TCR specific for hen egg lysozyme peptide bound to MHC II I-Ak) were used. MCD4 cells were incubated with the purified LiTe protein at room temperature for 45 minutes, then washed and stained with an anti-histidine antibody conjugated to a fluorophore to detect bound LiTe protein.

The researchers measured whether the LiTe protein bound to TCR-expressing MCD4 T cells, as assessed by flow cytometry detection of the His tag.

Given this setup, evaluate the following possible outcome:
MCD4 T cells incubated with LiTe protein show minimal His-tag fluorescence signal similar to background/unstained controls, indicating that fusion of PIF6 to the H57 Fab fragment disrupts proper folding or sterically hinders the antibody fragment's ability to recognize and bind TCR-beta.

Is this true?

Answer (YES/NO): NO